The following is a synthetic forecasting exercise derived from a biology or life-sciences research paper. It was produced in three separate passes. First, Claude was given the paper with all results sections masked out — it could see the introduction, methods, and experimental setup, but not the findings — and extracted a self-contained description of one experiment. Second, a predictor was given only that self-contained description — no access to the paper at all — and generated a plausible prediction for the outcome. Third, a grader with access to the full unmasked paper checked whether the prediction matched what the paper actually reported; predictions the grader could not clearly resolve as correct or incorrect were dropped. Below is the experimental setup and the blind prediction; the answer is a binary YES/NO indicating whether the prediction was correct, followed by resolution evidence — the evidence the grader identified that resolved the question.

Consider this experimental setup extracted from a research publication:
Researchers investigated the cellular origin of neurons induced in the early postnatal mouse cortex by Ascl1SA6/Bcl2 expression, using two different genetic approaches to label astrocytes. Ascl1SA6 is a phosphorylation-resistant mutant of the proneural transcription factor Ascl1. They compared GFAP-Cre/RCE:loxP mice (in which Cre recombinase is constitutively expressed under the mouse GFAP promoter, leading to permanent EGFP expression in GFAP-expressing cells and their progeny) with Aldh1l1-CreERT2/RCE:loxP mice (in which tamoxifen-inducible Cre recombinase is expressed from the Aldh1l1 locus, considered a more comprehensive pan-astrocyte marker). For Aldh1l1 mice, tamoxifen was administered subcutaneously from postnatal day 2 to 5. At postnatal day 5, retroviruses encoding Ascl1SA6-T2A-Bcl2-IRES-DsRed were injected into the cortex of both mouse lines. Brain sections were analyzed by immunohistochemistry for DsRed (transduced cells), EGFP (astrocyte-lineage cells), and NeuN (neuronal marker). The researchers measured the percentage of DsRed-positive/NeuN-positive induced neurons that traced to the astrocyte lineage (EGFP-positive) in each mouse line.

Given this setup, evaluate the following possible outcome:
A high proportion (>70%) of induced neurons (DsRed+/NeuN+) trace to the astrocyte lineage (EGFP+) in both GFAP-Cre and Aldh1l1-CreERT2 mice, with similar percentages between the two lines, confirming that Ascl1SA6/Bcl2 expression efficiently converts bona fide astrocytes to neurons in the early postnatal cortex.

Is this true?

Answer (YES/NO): YES